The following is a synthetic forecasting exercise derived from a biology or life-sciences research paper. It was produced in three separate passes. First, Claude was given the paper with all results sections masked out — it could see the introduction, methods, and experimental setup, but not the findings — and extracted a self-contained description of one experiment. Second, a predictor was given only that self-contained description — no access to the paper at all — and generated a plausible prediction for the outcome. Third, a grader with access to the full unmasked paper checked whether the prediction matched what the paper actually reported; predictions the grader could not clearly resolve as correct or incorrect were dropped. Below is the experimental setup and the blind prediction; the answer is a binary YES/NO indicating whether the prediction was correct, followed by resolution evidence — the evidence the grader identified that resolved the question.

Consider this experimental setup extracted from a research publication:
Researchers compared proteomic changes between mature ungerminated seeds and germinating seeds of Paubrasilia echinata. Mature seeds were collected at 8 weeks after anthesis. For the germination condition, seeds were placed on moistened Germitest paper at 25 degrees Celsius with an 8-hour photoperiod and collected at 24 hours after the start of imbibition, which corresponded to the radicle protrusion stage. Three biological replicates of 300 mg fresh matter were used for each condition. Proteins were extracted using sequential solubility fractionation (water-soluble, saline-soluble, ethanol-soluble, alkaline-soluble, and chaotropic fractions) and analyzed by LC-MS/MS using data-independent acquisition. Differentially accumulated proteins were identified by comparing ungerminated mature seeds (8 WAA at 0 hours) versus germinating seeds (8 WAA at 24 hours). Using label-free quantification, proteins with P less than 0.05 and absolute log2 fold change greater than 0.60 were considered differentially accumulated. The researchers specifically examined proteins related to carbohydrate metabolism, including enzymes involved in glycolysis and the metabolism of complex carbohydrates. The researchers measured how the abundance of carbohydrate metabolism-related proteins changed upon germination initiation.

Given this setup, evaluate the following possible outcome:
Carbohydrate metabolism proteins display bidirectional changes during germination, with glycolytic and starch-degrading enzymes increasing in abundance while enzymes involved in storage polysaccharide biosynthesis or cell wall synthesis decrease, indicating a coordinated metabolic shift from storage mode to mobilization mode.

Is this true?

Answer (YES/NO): NO